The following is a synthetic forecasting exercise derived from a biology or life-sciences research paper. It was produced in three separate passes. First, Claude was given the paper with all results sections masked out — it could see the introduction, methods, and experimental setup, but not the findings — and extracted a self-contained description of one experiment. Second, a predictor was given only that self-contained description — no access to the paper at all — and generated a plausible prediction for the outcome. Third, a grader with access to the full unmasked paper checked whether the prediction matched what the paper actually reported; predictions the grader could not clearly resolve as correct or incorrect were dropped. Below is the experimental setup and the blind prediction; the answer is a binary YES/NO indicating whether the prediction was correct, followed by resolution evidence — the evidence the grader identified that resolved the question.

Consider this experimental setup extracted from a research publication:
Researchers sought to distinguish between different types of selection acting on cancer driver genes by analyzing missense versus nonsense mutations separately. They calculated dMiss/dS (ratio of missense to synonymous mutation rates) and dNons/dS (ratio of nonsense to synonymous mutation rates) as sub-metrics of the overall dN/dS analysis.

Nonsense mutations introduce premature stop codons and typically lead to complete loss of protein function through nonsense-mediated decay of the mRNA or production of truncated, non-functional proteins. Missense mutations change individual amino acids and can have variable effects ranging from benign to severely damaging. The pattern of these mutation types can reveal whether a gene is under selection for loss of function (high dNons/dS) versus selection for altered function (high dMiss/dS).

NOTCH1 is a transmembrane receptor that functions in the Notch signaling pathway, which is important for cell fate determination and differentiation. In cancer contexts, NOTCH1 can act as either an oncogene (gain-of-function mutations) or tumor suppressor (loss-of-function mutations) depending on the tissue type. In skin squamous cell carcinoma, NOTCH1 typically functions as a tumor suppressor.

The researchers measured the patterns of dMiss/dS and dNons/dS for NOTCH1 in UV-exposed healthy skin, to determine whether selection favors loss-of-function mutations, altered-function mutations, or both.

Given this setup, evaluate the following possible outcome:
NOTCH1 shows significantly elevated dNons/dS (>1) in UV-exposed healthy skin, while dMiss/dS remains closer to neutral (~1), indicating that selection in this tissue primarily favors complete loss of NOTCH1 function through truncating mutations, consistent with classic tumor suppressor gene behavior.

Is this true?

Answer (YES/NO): NO